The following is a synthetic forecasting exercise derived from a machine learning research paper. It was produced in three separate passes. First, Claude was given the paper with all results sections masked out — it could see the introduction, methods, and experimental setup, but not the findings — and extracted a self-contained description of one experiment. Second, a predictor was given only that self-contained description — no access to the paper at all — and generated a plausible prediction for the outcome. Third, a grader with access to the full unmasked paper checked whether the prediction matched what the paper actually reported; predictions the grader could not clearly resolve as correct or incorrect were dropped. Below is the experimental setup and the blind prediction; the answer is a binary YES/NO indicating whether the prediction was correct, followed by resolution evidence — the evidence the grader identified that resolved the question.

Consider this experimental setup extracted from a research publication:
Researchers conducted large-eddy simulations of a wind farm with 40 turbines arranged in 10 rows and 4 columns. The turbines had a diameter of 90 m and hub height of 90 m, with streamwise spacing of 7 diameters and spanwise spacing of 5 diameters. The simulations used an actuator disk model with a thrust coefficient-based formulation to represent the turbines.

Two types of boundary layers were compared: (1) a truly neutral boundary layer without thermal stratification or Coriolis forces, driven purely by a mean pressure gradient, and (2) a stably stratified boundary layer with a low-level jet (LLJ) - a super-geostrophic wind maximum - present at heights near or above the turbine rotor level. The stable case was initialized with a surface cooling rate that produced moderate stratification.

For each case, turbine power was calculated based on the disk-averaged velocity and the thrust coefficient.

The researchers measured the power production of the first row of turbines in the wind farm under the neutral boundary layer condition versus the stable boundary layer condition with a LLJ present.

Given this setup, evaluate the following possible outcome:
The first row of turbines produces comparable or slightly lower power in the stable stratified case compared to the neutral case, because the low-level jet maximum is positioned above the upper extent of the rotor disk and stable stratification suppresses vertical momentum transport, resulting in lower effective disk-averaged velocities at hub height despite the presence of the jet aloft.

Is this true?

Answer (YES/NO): NO